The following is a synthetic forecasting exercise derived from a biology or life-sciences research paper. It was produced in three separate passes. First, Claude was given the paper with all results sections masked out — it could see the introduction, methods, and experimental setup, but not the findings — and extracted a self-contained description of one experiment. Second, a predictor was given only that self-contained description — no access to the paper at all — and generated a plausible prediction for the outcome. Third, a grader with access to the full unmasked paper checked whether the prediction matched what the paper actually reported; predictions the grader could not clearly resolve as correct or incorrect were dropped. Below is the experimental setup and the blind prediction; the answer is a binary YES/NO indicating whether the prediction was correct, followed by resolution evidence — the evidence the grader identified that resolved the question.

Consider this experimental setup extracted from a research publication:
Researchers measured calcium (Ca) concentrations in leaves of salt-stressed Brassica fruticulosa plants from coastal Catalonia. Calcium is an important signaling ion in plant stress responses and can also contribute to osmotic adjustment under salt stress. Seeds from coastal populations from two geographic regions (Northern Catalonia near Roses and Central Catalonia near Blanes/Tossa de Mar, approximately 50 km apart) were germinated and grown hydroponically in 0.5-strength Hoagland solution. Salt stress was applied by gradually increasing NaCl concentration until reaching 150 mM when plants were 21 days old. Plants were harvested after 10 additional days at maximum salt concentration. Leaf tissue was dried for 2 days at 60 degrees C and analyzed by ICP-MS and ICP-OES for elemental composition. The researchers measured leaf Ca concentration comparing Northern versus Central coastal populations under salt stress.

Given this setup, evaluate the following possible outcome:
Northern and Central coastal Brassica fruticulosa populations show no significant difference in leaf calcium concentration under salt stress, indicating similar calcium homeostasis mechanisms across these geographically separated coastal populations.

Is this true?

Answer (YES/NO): NO